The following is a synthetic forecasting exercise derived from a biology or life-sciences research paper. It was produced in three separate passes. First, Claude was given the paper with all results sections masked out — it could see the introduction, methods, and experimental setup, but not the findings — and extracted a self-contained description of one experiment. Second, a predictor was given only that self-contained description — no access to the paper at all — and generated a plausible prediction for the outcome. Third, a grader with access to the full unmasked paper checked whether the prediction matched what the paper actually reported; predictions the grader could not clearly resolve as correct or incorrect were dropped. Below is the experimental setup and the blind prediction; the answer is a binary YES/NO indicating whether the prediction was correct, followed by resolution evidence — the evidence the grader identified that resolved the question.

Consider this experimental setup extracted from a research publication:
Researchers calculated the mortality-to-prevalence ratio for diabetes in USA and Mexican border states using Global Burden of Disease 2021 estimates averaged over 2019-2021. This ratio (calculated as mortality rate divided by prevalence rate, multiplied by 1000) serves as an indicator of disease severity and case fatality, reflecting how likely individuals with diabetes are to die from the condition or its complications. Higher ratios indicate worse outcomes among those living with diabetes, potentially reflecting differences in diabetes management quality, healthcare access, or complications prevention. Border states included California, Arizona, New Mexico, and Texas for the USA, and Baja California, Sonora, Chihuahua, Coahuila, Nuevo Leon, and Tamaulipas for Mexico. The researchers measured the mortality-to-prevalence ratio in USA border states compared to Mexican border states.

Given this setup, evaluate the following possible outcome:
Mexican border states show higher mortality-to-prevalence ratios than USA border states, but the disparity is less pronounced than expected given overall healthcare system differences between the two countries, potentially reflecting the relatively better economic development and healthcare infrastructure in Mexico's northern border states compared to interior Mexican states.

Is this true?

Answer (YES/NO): NO